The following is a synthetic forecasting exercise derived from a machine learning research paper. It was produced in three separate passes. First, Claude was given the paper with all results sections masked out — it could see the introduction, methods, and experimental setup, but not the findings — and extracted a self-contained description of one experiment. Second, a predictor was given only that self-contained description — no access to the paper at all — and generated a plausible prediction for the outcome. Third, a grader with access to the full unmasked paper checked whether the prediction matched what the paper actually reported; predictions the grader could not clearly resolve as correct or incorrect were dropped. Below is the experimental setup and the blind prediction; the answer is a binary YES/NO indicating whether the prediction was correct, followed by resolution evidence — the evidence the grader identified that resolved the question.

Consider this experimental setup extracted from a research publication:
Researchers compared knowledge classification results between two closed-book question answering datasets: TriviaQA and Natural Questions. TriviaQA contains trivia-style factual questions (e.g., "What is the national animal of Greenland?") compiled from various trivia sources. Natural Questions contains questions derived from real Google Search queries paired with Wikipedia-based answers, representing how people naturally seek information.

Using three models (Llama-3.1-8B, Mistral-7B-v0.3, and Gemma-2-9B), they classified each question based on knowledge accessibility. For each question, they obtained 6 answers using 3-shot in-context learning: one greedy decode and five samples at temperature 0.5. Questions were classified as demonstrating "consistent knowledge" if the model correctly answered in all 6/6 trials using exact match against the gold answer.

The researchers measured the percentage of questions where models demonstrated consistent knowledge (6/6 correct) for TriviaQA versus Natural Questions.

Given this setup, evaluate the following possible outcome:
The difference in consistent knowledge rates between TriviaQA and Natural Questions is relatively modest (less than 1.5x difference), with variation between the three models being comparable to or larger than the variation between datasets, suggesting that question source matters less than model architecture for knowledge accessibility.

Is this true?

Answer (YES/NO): NO